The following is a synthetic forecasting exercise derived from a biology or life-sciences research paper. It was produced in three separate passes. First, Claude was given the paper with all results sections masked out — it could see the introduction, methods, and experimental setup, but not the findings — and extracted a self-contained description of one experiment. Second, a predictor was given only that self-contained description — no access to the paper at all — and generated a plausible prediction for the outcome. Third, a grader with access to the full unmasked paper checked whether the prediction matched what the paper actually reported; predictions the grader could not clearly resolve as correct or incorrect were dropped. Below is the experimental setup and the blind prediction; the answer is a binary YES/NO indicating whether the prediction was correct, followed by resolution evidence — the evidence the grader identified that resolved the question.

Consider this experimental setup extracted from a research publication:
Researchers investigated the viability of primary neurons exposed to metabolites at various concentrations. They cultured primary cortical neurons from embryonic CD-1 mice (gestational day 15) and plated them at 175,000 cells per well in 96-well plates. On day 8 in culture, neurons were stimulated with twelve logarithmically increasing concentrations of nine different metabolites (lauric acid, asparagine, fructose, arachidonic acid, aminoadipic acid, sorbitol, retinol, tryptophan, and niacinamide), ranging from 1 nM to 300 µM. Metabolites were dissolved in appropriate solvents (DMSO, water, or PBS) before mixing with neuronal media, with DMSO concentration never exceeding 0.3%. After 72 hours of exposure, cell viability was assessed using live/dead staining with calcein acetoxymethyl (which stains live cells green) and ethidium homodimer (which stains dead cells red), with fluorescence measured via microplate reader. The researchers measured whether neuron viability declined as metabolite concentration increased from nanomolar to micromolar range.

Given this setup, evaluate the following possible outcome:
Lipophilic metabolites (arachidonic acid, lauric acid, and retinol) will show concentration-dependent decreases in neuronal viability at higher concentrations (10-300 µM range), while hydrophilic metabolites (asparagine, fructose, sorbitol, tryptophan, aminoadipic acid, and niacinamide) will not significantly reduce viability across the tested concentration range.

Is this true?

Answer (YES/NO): NO